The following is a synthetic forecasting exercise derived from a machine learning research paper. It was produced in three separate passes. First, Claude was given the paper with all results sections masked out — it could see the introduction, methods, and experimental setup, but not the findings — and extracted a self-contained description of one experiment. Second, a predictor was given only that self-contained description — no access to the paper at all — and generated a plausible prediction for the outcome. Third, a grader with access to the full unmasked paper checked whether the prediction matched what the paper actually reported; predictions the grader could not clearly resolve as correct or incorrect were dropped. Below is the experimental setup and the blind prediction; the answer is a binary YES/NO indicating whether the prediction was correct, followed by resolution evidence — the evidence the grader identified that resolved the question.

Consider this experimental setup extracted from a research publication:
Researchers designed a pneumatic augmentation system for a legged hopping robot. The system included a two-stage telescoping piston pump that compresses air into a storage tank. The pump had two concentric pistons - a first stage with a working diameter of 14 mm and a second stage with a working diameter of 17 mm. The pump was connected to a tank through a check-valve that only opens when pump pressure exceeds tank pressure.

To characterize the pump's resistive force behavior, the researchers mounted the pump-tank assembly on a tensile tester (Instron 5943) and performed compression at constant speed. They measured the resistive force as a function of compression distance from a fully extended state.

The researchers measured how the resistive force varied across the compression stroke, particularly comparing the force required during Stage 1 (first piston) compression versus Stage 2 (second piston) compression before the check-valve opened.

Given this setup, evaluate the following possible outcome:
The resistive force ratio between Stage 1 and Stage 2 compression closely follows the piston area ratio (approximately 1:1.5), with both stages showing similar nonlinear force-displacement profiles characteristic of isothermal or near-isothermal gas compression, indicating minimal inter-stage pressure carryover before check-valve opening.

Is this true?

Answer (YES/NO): NO